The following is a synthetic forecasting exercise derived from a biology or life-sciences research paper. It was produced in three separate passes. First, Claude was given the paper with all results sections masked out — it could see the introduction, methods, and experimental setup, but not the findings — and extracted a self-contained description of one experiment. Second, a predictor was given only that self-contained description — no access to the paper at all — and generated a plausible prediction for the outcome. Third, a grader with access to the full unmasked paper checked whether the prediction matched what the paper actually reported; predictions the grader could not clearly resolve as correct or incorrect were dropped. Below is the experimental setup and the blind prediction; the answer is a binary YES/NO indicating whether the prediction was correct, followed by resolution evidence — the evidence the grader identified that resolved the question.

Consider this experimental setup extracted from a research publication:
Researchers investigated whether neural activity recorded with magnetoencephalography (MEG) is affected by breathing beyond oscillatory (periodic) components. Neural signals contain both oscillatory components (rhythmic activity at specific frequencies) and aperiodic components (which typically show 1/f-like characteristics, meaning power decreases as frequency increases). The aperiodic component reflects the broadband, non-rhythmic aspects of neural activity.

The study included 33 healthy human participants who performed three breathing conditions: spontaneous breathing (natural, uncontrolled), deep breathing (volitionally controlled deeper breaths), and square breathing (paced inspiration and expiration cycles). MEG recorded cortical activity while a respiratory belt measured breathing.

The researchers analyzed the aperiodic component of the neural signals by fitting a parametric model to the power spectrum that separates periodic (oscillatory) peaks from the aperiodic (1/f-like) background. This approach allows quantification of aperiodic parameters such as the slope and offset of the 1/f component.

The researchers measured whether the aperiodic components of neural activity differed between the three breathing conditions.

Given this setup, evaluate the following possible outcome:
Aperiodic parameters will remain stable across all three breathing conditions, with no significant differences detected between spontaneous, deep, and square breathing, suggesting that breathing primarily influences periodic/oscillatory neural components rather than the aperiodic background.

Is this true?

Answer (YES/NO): NO